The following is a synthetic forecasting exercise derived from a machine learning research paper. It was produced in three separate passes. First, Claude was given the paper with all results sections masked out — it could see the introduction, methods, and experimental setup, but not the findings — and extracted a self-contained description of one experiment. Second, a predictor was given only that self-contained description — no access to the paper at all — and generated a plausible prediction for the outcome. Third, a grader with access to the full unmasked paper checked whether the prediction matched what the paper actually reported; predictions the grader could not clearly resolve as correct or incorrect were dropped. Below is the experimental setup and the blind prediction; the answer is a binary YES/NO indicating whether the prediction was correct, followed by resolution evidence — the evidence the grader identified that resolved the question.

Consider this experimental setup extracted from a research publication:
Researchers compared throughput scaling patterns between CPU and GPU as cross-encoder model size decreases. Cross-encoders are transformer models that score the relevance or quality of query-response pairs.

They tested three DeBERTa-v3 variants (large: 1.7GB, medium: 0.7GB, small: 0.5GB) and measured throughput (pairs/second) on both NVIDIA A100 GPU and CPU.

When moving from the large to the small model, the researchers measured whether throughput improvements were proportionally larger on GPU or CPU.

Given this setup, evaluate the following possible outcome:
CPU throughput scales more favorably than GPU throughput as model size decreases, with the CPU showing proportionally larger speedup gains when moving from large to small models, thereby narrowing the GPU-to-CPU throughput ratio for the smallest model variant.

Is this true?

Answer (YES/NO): YES